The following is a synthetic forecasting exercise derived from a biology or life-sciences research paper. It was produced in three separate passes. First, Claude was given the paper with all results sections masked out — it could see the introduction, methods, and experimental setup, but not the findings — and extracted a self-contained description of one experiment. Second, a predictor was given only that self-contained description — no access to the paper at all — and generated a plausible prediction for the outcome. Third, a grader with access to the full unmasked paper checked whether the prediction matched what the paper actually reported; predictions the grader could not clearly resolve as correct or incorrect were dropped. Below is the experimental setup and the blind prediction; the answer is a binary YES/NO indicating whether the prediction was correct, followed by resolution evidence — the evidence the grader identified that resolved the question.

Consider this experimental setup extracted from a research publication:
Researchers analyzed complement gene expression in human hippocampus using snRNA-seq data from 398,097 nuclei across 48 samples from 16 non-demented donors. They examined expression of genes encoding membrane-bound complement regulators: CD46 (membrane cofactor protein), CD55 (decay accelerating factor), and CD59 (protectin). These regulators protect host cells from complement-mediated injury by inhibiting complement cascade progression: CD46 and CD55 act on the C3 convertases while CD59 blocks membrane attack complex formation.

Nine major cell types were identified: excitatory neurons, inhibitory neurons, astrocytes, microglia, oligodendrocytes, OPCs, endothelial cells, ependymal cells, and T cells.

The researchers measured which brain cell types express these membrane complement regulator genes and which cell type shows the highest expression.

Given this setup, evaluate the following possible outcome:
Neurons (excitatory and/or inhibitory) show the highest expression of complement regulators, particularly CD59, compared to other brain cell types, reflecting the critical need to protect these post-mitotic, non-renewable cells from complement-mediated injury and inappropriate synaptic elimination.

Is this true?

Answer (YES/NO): NO